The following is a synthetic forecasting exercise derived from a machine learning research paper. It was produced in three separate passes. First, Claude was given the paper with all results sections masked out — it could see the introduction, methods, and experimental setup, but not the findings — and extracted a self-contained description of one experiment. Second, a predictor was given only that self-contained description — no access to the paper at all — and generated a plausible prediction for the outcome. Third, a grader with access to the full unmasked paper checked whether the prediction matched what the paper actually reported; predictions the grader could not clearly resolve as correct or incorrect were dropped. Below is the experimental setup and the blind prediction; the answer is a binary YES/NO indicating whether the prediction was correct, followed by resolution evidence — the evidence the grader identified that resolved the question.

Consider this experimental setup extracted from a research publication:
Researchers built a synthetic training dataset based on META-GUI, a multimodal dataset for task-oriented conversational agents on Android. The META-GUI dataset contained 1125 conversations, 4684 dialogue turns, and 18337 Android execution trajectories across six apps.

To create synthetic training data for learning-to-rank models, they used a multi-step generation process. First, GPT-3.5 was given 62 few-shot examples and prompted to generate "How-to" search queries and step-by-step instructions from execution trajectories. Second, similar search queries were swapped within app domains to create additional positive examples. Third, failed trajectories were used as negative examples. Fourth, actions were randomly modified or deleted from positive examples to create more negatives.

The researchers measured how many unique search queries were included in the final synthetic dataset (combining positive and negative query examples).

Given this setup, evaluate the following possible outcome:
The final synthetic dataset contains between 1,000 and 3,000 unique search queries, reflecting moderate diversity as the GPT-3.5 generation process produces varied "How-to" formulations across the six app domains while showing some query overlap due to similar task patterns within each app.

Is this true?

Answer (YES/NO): NO